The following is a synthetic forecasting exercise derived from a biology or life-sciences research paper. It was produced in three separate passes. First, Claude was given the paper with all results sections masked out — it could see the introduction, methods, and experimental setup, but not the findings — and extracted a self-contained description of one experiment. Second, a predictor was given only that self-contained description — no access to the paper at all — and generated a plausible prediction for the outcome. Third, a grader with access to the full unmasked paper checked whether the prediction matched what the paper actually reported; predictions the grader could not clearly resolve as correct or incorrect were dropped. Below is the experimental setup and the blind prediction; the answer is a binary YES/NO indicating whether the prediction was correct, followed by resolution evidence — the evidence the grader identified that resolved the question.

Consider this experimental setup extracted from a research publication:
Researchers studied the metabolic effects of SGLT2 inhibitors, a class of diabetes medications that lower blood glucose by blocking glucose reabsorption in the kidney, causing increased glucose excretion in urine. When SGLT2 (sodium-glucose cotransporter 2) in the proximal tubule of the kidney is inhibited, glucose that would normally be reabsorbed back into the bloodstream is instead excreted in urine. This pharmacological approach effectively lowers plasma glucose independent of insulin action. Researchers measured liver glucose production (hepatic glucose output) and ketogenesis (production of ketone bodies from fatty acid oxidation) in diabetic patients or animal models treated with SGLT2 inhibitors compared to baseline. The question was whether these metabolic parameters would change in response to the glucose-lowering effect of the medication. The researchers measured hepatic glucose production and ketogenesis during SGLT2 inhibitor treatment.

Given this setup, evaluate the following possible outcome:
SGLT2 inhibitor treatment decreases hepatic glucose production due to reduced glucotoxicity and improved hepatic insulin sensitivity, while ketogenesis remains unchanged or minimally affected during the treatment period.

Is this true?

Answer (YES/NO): NO